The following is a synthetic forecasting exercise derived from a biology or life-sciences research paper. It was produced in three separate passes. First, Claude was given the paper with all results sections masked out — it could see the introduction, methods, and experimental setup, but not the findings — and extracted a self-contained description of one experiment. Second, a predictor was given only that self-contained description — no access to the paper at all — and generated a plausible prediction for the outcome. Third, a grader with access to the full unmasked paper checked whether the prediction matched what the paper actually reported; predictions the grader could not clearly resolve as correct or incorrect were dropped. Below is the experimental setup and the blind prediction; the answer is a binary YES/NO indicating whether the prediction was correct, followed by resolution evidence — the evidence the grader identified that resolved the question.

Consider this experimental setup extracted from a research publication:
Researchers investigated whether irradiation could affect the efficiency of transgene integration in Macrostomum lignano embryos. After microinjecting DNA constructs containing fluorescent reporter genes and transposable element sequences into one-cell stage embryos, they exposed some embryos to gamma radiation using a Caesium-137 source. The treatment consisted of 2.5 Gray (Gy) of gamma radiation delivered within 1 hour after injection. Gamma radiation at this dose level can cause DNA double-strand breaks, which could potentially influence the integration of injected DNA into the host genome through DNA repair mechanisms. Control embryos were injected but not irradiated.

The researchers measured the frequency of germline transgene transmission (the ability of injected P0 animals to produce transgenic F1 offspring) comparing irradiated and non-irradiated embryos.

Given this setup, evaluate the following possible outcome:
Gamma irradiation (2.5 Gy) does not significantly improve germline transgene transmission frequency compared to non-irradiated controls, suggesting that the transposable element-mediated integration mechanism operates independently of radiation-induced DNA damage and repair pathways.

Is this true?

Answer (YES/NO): NO